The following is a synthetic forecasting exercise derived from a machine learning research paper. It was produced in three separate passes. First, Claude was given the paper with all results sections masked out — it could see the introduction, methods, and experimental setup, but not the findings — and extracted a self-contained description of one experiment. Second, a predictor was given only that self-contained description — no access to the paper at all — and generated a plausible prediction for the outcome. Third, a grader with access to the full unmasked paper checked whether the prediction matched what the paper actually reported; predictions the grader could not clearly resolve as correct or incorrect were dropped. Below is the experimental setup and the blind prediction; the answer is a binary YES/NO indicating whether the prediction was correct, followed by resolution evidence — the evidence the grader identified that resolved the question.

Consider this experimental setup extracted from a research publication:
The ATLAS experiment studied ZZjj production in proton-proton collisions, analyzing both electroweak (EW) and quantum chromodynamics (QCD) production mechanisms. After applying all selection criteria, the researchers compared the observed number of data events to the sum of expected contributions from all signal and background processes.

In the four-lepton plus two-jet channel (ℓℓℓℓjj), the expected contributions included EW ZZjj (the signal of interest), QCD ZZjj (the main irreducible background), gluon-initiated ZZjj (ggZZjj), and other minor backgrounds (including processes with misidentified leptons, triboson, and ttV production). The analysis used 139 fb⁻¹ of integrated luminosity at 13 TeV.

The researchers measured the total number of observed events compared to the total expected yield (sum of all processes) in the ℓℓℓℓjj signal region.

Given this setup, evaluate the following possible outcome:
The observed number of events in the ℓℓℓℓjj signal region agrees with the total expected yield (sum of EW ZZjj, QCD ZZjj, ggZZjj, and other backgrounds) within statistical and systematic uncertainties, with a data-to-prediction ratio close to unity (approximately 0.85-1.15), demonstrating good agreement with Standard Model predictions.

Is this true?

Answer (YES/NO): YES